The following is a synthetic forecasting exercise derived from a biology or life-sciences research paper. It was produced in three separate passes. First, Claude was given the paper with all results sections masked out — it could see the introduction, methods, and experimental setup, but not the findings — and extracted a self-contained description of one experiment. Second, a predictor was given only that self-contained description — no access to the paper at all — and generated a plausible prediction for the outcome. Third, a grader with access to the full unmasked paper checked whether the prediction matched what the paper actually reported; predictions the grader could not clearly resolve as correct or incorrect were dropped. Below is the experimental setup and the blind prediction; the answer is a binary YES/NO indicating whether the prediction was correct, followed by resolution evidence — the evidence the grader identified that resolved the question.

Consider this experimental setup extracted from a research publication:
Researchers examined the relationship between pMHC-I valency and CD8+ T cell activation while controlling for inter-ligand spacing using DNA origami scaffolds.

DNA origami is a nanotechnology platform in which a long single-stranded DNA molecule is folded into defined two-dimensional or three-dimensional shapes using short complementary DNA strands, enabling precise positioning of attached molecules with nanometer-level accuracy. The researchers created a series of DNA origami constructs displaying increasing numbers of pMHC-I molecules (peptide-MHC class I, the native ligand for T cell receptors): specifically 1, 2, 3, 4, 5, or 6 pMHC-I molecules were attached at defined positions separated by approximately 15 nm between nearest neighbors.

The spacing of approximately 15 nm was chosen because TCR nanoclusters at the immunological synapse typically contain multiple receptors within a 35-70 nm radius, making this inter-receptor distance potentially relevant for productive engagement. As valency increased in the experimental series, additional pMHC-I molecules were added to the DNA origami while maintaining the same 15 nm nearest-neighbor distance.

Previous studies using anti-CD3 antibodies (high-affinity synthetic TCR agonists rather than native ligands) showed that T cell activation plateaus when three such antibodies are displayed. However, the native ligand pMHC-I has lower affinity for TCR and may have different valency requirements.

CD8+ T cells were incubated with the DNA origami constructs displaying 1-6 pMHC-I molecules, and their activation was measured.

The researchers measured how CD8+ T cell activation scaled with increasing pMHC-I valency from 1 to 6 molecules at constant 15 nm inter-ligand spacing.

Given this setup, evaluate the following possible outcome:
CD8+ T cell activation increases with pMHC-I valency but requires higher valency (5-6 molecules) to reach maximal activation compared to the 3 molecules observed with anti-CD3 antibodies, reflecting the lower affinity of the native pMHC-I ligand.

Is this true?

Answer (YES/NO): NO